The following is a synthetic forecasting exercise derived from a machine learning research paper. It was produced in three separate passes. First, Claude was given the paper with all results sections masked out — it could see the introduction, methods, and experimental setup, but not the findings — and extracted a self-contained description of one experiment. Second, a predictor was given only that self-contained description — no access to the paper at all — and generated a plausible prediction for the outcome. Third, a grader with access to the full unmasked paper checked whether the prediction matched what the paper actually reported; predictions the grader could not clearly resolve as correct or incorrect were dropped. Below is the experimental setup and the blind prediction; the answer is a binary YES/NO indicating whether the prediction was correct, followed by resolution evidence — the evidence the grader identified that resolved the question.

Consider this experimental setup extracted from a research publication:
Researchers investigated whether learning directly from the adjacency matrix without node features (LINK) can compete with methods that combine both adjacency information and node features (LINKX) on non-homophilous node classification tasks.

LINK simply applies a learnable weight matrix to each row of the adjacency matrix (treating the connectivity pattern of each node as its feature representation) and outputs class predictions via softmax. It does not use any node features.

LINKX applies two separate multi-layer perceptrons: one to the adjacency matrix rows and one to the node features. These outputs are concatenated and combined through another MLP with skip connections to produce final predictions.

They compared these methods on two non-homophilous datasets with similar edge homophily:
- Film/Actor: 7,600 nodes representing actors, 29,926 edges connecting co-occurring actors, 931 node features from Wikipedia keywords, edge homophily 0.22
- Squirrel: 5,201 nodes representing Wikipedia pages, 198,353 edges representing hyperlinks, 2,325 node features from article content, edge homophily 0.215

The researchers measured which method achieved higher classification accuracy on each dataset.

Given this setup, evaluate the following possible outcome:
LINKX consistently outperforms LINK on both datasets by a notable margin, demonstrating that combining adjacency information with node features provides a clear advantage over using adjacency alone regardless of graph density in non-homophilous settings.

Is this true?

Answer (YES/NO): NO